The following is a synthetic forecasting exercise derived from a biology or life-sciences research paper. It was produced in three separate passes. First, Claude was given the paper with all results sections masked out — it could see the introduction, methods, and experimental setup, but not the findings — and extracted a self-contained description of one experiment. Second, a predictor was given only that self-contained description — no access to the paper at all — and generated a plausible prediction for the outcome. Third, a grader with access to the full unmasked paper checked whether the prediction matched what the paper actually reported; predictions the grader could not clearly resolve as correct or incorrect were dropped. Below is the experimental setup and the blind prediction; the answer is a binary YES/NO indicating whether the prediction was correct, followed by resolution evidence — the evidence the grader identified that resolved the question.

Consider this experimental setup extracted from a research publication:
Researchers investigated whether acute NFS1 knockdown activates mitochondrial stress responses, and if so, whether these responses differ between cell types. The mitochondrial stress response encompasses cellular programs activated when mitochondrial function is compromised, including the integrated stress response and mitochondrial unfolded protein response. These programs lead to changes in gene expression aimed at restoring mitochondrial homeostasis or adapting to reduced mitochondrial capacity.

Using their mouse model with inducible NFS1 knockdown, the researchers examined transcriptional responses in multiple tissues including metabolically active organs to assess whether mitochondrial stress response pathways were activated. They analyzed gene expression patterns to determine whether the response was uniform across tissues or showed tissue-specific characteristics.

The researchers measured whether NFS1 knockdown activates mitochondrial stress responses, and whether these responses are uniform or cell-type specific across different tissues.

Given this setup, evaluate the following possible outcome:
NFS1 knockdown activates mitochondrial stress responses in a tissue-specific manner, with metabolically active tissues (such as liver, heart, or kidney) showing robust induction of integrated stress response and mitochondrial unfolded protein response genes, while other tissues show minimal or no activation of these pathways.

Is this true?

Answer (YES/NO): NO